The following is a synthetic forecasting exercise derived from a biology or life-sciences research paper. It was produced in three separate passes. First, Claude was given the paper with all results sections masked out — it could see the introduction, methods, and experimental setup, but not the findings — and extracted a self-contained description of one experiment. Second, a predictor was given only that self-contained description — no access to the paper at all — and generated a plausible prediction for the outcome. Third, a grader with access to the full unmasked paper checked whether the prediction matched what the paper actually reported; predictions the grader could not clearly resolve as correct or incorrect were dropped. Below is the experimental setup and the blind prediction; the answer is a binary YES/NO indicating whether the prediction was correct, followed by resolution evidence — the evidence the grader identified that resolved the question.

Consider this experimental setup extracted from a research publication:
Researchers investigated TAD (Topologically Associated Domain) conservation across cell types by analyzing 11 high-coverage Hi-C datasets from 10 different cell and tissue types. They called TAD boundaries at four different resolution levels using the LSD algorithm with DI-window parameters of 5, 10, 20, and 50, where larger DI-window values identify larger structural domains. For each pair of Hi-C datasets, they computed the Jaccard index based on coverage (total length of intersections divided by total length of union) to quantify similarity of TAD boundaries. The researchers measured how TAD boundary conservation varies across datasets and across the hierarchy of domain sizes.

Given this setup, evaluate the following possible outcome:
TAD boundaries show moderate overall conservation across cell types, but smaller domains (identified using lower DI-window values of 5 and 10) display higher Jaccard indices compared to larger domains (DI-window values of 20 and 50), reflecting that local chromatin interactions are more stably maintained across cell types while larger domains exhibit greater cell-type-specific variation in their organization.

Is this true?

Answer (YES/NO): YES